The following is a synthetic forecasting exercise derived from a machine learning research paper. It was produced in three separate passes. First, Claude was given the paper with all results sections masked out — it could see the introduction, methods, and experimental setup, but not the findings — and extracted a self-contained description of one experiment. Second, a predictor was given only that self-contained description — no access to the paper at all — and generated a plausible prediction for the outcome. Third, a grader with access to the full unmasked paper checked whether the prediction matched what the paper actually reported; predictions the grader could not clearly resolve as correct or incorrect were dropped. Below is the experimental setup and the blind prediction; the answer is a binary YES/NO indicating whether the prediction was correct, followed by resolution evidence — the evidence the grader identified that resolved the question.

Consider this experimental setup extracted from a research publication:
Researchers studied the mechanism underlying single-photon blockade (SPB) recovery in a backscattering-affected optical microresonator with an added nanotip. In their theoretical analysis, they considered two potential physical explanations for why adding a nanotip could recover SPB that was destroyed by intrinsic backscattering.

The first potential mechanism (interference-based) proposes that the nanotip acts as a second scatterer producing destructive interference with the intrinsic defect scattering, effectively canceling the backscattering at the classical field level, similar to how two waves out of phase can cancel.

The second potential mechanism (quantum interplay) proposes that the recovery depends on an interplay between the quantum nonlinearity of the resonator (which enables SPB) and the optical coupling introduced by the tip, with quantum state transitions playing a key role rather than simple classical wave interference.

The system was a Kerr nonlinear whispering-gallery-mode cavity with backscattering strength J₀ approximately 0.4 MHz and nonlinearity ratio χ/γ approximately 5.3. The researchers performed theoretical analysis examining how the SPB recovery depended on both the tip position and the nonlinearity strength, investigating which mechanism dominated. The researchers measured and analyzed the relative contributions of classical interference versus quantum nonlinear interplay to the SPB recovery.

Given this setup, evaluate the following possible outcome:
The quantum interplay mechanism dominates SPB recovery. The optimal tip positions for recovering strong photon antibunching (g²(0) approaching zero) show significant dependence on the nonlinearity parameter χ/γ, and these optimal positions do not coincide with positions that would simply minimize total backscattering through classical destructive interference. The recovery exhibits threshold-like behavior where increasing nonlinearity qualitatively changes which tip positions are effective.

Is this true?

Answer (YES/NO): YES